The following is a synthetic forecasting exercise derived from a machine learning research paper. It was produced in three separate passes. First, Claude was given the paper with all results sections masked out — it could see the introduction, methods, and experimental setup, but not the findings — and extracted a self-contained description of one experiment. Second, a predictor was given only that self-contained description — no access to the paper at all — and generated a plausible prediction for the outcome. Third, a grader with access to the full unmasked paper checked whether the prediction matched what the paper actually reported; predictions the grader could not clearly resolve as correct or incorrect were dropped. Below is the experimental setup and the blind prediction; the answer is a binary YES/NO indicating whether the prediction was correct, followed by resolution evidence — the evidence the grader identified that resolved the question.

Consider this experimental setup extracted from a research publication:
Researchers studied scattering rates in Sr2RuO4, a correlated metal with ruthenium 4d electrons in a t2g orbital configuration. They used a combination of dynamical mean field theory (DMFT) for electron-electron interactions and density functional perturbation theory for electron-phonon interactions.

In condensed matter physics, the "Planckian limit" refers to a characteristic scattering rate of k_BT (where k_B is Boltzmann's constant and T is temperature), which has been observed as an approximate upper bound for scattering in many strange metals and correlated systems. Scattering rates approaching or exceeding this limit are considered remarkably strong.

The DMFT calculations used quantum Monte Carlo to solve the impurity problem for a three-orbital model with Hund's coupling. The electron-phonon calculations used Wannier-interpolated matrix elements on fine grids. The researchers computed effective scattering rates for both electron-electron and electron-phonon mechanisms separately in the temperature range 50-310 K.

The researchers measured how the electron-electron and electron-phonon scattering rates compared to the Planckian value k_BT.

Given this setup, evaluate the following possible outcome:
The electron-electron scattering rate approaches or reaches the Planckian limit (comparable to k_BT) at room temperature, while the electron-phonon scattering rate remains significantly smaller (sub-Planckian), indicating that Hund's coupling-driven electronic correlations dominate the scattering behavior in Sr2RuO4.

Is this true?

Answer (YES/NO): NO